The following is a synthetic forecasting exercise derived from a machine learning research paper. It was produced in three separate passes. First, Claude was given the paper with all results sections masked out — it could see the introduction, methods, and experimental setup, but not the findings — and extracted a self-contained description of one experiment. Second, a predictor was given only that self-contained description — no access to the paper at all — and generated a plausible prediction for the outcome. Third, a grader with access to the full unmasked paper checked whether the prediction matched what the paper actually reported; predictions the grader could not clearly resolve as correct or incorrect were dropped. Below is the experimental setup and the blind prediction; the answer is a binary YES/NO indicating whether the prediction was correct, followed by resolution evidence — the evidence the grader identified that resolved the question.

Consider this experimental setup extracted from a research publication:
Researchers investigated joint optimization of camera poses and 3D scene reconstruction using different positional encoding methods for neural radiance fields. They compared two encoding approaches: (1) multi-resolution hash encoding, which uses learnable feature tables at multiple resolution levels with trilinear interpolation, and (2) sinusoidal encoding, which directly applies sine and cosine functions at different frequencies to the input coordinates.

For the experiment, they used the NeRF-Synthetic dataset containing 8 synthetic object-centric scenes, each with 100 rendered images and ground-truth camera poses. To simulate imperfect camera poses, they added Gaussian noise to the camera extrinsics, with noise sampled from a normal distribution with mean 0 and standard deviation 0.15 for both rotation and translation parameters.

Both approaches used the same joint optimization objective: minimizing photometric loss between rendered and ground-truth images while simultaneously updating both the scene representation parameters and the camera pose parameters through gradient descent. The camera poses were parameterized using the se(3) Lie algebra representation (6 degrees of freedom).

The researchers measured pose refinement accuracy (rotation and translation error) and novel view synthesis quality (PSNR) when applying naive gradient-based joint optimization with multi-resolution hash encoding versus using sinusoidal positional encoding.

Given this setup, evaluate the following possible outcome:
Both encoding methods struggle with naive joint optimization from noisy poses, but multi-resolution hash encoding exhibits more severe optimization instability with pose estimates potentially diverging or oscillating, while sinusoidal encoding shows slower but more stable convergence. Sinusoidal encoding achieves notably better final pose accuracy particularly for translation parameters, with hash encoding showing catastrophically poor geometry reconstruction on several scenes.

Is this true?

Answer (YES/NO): NO